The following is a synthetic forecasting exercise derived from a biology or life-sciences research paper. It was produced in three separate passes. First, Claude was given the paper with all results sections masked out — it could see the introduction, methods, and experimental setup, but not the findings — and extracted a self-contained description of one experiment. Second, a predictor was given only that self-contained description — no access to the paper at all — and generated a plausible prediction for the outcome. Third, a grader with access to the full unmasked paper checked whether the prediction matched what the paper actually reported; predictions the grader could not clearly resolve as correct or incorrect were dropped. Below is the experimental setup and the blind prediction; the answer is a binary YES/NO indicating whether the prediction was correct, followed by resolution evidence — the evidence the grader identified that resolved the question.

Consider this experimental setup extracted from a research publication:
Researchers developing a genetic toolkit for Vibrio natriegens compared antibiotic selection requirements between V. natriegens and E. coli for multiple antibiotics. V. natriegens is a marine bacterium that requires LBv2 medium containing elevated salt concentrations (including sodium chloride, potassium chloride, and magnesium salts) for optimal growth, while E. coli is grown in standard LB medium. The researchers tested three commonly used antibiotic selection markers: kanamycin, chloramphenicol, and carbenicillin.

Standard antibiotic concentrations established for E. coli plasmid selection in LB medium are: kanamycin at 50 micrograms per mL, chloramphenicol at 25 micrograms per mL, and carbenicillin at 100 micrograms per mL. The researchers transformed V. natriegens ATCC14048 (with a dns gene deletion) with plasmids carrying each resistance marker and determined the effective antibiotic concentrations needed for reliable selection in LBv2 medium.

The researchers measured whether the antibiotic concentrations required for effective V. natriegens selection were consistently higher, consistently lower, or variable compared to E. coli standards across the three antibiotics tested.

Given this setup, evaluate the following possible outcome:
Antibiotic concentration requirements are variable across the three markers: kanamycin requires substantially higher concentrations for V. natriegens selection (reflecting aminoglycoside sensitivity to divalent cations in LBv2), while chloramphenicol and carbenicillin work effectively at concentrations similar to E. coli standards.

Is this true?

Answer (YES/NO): NO